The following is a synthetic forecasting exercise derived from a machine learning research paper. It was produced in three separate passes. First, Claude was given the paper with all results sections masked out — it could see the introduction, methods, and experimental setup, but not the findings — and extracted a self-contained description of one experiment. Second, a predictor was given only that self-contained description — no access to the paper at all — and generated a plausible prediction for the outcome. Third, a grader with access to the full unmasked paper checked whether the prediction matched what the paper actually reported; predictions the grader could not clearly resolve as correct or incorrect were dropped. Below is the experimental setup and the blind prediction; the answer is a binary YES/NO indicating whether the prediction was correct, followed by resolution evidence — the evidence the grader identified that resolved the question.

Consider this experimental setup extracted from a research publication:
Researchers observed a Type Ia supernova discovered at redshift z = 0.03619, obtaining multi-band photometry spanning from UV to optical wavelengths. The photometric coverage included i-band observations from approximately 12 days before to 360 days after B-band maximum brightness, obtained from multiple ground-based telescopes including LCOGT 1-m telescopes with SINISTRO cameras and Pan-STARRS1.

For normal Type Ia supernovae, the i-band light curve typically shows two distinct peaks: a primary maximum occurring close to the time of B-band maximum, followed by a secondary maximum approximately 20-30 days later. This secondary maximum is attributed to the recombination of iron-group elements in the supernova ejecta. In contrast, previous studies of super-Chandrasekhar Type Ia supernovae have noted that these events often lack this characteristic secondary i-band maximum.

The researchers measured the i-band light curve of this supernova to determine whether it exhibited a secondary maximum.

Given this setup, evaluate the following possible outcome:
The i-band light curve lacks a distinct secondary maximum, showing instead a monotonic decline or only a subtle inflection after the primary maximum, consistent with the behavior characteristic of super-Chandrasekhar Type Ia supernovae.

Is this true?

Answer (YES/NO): YES